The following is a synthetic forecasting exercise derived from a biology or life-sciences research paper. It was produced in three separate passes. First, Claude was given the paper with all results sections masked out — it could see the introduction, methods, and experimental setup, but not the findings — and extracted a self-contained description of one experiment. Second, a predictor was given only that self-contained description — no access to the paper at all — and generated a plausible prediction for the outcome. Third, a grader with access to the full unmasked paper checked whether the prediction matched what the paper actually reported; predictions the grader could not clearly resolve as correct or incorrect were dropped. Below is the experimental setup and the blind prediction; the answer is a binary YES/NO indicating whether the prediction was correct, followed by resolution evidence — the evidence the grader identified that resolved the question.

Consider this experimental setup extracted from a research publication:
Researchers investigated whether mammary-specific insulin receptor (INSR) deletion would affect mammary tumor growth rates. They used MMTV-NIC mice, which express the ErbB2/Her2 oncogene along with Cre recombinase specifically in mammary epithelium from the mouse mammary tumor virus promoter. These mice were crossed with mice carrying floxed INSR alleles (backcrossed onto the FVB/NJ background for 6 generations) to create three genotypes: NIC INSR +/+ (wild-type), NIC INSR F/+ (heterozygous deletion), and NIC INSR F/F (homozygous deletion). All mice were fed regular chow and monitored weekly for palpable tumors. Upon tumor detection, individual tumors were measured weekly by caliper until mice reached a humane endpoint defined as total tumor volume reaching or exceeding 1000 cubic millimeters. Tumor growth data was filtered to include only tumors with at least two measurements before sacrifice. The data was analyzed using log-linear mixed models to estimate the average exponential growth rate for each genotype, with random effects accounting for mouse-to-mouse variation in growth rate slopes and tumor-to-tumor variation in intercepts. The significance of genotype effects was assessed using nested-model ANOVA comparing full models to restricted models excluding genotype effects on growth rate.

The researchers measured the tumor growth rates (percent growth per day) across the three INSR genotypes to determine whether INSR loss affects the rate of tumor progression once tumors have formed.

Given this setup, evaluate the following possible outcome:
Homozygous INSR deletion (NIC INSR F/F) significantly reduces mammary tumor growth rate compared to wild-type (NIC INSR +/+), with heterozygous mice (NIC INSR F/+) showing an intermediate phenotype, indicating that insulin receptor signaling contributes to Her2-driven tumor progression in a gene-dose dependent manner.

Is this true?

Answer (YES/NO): NO